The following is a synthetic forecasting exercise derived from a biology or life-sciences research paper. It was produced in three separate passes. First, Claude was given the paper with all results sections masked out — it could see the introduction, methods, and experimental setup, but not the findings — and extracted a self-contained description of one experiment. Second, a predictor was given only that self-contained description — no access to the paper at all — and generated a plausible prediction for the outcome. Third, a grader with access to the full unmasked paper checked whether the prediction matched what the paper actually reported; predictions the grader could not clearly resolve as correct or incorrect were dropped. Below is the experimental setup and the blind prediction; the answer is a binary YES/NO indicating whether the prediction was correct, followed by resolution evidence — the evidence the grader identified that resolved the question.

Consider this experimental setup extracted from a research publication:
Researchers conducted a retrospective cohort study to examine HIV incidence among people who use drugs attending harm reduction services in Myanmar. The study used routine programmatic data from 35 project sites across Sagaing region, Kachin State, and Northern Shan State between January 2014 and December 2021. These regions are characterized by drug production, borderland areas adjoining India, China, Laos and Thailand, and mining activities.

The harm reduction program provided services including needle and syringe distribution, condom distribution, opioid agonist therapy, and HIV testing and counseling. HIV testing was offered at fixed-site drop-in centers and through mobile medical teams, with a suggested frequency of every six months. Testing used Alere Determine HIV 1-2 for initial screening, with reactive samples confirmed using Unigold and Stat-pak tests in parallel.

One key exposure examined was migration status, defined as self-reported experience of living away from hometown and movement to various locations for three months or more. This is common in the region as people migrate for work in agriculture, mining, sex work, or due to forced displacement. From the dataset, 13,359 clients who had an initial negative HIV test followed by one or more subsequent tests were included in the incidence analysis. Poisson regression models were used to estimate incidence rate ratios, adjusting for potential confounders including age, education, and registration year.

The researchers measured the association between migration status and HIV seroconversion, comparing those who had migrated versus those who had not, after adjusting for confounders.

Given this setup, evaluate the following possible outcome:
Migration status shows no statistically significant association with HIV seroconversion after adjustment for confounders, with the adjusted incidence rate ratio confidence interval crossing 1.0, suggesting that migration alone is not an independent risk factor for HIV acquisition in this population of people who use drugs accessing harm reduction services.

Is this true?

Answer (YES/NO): NO